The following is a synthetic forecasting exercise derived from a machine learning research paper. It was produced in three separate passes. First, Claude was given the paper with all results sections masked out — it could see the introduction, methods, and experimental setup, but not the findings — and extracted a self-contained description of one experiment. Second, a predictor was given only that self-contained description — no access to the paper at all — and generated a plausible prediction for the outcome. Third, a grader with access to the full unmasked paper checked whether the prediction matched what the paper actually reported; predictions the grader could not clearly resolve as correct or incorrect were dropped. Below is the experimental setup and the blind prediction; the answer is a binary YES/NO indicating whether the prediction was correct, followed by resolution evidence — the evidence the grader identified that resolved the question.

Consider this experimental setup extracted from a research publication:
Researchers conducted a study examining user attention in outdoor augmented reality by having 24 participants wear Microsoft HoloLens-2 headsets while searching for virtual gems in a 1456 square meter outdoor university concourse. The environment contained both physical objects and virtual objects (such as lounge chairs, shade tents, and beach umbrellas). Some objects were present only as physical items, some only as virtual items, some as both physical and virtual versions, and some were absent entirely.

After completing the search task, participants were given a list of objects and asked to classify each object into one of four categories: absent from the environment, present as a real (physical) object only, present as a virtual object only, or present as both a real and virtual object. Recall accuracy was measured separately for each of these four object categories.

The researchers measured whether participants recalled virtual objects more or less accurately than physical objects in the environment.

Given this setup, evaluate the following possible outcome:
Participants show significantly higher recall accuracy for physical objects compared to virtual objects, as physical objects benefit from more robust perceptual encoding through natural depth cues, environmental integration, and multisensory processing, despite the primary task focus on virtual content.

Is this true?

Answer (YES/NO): NO